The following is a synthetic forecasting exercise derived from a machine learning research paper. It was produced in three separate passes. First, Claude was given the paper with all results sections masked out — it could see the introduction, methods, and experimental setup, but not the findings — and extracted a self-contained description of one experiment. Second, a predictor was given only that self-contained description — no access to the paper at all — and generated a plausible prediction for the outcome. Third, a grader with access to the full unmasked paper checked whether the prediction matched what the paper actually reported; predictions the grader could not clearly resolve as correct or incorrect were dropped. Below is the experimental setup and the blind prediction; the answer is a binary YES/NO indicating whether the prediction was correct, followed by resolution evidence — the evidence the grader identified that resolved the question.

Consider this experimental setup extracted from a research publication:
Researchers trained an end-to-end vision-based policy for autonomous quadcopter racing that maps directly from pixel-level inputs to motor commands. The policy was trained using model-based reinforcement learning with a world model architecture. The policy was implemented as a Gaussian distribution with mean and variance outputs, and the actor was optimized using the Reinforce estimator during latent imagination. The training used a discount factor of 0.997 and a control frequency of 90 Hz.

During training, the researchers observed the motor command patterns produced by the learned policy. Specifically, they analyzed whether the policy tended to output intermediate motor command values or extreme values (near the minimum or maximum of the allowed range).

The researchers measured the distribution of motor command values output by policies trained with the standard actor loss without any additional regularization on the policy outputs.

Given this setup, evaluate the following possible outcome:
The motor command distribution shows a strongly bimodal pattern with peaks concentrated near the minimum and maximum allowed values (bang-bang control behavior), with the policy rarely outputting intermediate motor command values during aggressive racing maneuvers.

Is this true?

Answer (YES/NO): YES